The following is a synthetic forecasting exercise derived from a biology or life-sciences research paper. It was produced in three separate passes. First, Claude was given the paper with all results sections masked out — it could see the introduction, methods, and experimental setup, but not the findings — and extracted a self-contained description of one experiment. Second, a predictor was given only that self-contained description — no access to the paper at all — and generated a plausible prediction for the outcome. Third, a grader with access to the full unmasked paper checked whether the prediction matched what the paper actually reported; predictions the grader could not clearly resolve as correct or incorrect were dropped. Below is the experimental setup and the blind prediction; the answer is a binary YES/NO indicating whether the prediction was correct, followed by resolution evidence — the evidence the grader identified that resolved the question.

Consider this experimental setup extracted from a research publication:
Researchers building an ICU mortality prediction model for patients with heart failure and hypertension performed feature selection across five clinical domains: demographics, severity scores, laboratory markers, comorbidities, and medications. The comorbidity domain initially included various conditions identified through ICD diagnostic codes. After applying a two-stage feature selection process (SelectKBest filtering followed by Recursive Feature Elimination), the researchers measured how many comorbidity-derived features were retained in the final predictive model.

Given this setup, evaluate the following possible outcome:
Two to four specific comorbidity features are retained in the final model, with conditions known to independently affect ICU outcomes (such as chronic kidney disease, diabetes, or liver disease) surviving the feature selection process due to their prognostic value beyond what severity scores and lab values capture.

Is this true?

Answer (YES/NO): NO